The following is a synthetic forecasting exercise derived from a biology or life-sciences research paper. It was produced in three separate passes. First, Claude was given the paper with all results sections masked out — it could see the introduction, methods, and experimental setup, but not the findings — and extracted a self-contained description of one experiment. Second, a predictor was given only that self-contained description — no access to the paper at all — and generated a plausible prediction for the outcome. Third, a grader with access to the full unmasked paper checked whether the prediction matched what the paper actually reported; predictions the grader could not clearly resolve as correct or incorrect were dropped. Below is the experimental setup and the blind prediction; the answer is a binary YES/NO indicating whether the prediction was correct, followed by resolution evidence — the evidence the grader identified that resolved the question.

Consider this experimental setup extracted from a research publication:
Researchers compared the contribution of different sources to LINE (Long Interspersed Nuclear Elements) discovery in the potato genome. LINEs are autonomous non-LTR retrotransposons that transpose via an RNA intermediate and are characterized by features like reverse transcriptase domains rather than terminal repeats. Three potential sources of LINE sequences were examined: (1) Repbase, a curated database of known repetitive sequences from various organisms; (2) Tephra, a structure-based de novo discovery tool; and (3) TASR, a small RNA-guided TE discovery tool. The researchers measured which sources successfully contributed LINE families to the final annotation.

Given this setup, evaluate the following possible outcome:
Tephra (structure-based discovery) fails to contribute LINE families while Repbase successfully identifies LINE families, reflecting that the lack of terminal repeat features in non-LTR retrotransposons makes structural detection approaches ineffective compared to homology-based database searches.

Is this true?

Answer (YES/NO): YES